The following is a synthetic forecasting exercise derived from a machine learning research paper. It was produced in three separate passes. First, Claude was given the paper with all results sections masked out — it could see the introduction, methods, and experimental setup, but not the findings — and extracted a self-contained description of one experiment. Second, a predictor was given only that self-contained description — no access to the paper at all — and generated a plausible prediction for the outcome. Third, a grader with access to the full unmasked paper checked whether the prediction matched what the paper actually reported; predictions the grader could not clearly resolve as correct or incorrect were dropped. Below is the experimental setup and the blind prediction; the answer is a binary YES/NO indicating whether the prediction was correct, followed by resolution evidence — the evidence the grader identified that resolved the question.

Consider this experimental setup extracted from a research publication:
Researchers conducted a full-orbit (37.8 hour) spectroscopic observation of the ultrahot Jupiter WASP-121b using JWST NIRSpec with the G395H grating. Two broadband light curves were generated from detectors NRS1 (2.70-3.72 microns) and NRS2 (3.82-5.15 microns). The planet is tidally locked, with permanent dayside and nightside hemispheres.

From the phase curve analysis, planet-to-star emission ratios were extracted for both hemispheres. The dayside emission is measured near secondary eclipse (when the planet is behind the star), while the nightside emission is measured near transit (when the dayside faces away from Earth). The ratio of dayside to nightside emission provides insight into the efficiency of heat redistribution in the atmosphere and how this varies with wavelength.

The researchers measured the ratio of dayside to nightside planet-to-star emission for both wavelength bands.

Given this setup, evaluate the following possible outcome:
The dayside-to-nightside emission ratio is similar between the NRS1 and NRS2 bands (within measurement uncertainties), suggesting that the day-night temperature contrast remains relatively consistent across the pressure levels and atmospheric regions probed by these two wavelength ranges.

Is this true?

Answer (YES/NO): NO